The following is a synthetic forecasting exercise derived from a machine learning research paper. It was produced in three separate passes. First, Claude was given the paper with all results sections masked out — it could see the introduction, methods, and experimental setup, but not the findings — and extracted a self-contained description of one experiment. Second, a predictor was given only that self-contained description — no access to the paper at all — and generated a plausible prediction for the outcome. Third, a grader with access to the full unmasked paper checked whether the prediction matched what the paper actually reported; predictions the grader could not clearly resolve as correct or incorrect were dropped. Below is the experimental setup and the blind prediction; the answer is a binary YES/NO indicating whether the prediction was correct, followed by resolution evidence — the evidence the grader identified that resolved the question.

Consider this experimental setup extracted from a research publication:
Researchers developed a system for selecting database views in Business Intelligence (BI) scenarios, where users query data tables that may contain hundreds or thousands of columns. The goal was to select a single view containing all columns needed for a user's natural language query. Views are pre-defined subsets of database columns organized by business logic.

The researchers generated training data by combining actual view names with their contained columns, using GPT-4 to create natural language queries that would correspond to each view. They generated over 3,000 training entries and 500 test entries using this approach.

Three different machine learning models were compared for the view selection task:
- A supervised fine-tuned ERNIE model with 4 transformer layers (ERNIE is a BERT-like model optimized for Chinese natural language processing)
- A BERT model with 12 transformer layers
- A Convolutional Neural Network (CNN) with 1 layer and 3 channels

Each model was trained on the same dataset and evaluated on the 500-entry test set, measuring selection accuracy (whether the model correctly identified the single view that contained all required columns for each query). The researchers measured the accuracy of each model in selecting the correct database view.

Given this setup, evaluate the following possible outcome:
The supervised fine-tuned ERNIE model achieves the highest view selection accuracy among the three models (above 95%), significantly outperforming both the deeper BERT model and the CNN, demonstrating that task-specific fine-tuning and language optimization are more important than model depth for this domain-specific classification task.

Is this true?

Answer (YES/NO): NO